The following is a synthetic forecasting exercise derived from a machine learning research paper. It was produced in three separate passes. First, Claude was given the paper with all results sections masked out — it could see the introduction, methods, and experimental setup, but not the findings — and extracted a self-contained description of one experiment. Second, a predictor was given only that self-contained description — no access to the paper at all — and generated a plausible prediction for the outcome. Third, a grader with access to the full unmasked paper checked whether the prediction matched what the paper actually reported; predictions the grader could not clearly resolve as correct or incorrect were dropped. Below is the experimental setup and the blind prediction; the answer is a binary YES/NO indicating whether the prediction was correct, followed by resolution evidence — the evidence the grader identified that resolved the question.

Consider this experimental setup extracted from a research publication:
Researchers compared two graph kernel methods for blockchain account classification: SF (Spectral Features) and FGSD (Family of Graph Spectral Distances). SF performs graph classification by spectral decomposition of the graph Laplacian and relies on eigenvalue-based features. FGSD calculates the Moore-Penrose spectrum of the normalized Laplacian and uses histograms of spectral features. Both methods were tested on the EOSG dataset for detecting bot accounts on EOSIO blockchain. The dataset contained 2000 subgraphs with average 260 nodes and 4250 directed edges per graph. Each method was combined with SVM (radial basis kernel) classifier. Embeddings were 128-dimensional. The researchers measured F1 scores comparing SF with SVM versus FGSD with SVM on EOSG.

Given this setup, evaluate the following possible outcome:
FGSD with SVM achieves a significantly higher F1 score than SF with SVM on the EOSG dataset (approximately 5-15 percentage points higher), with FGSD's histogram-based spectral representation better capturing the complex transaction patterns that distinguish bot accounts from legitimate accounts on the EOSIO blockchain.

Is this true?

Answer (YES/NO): NO